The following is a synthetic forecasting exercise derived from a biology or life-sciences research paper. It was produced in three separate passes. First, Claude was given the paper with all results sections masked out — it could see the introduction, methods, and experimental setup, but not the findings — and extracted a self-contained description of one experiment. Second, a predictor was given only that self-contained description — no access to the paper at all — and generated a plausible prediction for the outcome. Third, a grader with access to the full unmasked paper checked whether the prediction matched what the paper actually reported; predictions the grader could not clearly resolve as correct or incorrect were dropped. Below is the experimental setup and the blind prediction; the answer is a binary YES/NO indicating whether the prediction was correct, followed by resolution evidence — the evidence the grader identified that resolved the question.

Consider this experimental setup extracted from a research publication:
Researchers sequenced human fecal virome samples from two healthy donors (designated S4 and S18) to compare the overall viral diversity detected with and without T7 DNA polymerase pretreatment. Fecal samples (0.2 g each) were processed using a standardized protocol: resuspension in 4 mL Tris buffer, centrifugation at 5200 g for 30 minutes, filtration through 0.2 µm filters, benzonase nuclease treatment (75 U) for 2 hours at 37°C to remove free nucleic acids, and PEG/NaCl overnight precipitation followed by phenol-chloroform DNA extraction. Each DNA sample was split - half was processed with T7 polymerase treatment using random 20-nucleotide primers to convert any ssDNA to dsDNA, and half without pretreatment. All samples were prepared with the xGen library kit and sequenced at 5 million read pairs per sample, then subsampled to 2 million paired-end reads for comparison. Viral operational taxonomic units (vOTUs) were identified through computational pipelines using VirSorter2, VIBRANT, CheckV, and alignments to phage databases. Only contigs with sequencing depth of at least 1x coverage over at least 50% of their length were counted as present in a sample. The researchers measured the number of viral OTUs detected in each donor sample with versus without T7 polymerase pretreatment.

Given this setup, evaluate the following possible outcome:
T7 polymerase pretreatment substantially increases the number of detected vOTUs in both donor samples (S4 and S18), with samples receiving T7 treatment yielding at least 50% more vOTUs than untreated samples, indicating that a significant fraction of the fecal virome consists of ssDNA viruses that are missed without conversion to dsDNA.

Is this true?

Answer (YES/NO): NO